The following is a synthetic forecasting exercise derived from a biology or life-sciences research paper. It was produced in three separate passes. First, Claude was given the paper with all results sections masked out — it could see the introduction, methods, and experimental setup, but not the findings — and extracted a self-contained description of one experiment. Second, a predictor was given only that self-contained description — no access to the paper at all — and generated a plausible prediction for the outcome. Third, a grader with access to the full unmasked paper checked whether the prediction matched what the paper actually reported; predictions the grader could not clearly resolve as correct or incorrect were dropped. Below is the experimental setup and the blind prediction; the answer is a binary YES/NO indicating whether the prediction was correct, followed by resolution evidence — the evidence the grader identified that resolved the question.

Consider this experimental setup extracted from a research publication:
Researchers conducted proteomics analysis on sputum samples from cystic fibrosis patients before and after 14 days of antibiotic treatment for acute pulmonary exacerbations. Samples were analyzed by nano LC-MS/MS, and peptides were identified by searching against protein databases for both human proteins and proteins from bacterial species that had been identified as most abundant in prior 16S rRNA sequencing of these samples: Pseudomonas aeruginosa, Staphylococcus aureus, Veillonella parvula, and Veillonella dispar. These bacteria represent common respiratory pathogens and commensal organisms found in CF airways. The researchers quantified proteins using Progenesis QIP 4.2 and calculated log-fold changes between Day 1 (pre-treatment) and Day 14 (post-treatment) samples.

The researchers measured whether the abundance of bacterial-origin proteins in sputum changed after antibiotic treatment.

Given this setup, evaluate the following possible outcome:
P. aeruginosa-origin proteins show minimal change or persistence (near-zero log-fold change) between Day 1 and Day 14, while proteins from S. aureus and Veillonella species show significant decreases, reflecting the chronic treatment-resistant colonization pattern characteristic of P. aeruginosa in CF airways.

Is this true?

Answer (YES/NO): NO